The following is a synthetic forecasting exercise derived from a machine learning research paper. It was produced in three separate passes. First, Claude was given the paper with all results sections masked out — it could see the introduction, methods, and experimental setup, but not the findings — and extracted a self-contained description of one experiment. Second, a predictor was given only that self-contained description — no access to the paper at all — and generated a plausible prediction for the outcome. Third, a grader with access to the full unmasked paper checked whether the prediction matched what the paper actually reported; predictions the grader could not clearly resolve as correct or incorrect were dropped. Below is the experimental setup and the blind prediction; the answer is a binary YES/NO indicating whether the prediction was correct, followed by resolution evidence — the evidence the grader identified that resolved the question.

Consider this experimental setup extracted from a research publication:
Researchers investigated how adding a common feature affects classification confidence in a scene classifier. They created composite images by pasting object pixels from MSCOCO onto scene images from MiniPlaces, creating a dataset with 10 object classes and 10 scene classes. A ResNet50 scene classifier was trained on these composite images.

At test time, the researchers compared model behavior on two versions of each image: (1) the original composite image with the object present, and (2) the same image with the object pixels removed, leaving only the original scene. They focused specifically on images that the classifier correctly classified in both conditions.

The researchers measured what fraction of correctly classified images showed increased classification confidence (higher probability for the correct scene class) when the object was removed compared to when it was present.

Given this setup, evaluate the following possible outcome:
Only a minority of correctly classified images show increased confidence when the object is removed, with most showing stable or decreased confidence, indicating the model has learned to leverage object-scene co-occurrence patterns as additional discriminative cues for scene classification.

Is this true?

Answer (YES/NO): NO